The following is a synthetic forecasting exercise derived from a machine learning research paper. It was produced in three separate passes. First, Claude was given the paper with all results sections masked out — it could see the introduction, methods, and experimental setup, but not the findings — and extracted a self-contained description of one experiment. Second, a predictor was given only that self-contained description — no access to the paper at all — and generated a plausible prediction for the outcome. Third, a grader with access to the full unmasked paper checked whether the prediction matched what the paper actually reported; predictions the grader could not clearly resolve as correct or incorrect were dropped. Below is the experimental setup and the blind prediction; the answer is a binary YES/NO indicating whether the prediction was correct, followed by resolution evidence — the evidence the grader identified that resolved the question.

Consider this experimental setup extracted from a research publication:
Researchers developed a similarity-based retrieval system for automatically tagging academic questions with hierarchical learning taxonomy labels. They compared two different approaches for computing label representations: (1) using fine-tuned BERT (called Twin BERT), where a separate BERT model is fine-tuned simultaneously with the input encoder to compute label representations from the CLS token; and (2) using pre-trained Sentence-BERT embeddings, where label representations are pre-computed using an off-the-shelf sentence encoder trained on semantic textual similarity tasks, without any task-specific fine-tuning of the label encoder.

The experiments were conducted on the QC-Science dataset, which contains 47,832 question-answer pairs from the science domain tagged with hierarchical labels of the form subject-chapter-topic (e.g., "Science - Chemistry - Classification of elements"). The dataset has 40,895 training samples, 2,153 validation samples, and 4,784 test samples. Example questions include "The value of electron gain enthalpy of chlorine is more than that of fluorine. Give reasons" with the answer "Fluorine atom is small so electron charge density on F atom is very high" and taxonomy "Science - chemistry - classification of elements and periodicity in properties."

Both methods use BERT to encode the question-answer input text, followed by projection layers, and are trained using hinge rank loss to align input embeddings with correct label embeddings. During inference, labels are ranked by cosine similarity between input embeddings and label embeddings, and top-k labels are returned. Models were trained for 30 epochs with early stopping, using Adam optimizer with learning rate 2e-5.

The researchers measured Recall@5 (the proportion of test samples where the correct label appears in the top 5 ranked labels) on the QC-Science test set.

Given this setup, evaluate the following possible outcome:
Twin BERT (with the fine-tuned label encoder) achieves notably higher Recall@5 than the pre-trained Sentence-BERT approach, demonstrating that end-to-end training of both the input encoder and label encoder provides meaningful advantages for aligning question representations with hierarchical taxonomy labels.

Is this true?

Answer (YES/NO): NO